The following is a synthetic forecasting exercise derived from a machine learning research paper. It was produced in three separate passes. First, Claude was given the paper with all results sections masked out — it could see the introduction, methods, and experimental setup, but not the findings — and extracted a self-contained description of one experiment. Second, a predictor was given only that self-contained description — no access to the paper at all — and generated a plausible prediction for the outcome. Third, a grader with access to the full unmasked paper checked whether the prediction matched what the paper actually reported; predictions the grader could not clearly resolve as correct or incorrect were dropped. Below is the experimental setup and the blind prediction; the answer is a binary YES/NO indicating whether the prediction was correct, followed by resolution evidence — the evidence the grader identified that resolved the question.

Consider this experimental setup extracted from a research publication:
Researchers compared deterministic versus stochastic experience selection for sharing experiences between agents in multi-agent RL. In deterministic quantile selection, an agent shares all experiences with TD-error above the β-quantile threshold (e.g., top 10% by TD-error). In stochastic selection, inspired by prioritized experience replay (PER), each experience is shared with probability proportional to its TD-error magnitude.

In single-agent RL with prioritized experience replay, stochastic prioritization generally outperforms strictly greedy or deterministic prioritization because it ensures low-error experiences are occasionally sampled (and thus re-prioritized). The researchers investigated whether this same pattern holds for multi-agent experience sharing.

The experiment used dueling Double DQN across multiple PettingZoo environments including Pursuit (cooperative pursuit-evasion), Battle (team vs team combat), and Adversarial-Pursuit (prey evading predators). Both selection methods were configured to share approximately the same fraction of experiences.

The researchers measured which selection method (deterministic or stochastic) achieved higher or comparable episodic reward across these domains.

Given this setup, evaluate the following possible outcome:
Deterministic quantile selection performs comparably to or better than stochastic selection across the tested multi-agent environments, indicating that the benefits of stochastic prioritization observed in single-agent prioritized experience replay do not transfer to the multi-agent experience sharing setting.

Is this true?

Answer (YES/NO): YES